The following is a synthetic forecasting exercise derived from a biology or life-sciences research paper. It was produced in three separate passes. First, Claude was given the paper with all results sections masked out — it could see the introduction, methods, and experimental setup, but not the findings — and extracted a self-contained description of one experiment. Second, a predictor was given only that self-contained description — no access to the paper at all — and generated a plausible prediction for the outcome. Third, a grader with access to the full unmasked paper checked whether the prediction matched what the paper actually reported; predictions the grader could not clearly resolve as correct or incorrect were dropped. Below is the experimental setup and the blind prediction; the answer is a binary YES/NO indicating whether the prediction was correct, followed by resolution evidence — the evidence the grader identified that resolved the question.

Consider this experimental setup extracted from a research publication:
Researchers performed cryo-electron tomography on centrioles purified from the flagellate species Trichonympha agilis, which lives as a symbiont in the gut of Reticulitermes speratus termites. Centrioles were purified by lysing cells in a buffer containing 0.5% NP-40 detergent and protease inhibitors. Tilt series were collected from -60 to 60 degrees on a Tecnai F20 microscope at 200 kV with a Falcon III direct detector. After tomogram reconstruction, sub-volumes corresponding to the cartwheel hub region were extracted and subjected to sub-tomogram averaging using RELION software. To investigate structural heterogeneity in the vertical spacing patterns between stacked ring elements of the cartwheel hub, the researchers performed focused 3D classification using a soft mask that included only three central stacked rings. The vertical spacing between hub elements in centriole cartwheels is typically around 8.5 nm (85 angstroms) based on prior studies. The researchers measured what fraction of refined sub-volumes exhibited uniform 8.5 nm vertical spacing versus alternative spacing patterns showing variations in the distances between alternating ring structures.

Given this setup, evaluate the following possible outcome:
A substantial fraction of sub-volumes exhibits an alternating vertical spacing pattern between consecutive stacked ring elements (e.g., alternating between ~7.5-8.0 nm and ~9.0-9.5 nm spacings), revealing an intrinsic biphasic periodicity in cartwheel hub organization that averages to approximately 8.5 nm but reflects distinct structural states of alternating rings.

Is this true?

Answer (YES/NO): NO